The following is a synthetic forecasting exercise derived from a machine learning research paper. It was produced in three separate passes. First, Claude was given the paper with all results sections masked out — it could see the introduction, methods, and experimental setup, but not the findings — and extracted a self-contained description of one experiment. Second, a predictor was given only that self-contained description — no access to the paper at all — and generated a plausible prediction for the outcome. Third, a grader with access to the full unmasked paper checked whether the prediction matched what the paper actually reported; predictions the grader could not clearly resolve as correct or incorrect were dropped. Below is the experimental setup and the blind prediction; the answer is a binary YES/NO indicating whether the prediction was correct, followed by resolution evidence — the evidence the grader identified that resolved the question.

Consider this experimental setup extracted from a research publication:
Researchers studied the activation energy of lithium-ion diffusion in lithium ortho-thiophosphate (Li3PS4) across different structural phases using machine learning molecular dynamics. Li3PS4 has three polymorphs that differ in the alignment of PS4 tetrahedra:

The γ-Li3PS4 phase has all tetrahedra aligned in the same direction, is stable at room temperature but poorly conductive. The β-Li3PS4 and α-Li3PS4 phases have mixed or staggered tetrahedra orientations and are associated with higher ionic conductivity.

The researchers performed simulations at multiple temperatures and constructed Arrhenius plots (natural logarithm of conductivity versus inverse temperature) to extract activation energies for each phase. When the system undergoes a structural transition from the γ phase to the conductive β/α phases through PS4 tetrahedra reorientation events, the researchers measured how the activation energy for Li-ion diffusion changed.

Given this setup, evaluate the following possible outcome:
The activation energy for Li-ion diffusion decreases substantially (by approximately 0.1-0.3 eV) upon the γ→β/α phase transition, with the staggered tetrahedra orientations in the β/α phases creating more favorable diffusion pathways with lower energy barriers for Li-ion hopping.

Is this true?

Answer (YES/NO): NO